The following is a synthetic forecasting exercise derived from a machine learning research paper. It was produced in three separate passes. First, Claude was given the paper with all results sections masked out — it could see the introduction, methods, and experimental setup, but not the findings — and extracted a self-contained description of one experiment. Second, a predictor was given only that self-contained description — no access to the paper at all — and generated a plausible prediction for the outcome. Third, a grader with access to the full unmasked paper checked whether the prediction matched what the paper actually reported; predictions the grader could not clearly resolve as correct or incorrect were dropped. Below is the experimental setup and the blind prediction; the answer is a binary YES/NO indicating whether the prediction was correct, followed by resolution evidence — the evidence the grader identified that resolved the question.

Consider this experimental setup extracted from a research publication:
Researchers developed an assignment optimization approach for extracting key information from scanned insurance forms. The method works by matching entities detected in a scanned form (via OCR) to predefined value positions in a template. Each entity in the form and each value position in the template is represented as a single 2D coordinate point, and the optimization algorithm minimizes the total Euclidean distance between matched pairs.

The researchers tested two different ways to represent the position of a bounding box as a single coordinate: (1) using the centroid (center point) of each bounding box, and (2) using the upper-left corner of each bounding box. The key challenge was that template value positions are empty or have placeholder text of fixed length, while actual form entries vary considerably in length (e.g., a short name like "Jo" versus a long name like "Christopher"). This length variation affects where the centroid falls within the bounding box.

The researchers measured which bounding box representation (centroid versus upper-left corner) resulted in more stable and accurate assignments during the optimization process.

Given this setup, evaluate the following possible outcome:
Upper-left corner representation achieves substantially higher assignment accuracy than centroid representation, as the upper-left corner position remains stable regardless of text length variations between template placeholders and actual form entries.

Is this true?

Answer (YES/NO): YES